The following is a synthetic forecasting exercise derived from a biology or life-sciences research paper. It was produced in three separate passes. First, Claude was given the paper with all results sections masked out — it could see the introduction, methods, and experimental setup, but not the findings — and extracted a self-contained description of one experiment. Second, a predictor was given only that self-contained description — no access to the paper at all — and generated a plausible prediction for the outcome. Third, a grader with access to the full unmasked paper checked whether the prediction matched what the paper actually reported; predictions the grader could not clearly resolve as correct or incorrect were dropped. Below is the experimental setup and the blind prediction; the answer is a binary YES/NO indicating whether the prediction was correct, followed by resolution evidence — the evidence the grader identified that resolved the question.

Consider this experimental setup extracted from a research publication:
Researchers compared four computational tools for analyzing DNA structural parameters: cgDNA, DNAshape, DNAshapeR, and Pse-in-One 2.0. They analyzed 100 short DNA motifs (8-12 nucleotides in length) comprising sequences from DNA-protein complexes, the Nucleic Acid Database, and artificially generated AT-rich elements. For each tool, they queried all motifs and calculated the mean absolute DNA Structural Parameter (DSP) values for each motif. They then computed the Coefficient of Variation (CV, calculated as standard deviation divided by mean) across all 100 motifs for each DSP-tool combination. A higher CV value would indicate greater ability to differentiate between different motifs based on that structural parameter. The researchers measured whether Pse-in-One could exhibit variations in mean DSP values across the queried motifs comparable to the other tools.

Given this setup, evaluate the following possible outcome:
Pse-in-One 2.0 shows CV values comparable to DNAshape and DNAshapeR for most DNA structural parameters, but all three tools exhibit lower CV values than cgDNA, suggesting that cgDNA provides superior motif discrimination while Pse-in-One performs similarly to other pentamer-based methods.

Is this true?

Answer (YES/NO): NO